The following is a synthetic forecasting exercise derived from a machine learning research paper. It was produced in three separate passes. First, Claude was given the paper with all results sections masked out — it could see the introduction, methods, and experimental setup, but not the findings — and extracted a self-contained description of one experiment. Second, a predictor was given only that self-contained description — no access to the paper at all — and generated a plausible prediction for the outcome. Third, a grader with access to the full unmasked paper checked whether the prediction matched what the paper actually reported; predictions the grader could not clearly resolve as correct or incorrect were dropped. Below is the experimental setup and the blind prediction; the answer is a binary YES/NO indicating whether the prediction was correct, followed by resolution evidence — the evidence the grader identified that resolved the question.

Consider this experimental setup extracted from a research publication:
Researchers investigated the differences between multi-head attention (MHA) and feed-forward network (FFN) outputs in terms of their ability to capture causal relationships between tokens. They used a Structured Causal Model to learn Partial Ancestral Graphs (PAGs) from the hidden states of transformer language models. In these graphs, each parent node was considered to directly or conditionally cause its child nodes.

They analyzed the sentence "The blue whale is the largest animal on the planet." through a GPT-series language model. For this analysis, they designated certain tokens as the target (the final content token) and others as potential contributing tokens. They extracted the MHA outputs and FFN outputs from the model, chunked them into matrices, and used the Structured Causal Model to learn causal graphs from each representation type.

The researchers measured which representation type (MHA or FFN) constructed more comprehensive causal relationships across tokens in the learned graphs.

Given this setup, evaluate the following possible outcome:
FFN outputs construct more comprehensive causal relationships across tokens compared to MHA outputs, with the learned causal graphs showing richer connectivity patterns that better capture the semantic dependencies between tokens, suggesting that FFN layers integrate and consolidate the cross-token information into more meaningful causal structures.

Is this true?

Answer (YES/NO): NO